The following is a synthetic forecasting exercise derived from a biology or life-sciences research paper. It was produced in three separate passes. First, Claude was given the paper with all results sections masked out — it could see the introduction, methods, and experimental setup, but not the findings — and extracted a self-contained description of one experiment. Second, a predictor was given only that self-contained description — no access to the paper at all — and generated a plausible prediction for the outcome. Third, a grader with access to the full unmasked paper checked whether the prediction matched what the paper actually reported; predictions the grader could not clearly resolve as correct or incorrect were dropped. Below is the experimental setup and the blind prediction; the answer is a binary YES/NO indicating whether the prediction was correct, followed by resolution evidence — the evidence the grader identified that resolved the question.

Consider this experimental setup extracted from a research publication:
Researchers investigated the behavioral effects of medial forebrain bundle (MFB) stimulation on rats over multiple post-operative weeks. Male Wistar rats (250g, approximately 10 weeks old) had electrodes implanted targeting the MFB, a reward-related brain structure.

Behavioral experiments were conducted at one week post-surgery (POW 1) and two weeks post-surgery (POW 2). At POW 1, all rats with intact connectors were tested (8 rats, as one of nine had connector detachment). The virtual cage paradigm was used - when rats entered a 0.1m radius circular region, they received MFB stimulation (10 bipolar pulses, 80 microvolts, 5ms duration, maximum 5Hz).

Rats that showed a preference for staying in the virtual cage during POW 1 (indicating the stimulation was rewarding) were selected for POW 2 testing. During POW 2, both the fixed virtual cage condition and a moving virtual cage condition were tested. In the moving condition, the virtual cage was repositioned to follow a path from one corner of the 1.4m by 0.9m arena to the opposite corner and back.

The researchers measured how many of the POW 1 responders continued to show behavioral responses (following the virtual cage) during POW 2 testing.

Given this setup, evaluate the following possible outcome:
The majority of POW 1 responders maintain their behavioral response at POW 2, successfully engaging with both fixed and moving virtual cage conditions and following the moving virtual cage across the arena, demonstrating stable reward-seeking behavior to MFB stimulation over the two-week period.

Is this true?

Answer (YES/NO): YES